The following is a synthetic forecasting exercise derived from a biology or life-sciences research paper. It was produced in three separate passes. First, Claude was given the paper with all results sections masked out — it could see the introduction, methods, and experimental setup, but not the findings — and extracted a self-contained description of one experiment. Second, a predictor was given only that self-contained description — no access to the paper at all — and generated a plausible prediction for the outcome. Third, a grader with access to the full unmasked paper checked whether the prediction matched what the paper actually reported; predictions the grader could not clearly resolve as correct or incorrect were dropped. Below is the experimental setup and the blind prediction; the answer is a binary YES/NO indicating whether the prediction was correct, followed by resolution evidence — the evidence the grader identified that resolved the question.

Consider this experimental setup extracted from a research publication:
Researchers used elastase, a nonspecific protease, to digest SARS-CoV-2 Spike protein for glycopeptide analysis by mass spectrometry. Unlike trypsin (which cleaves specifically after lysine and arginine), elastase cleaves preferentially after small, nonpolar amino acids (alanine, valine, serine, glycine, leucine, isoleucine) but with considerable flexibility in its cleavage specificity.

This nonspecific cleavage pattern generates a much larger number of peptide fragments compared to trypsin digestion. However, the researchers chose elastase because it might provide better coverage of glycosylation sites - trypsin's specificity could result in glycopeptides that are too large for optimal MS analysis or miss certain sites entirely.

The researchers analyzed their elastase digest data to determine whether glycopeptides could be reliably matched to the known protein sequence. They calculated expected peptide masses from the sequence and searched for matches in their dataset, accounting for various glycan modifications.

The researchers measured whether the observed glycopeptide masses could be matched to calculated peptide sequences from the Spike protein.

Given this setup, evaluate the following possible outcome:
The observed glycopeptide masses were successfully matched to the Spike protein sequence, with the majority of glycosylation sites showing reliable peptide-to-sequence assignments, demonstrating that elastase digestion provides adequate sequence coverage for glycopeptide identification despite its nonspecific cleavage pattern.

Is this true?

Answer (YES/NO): YES